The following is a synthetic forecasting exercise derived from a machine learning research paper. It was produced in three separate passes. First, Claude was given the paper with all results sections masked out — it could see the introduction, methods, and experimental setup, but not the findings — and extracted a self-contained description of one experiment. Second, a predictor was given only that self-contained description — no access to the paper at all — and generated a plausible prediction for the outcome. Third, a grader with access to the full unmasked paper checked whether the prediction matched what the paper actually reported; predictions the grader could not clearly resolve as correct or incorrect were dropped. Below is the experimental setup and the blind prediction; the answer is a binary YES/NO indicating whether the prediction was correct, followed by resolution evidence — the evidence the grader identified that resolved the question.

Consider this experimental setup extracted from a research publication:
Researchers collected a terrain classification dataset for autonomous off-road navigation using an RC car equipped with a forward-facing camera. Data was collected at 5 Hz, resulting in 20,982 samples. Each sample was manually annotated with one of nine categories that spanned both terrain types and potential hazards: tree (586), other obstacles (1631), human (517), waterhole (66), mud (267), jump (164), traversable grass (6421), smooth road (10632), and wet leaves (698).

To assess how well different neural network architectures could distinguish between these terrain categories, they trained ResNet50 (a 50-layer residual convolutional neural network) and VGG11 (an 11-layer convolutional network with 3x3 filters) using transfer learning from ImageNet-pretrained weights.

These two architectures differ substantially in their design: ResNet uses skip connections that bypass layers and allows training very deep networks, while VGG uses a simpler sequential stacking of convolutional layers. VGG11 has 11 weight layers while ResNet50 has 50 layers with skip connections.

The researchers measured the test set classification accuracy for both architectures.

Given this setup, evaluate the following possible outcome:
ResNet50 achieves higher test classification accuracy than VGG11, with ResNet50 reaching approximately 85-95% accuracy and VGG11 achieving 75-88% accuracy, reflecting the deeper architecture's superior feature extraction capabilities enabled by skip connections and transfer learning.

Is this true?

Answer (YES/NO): NO